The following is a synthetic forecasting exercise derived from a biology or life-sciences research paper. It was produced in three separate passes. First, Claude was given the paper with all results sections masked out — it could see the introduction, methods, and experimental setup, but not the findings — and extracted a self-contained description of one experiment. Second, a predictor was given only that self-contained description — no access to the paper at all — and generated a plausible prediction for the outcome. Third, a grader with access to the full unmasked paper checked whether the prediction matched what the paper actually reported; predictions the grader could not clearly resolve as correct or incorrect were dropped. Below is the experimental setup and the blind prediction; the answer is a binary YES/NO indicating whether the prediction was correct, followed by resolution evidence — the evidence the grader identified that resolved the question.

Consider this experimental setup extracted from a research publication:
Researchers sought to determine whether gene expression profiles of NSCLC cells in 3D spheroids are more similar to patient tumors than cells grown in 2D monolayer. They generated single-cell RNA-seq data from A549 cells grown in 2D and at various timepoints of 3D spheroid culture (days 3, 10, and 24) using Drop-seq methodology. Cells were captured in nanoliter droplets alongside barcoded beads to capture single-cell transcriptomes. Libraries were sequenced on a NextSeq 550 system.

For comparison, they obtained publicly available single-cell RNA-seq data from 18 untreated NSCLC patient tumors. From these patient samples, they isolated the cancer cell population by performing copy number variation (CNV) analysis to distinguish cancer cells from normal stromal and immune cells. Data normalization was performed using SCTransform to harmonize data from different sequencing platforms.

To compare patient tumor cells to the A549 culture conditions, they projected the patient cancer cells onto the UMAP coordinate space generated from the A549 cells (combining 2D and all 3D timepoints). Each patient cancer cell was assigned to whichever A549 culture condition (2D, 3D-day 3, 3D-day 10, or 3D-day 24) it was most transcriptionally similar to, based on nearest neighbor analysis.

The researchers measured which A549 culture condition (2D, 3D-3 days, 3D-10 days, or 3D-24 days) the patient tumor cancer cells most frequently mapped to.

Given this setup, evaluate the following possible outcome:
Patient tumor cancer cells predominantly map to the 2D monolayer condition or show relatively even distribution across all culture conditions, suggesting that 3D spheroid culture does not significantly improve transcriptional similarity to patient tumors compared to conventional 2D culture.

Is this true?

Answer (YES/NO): NO